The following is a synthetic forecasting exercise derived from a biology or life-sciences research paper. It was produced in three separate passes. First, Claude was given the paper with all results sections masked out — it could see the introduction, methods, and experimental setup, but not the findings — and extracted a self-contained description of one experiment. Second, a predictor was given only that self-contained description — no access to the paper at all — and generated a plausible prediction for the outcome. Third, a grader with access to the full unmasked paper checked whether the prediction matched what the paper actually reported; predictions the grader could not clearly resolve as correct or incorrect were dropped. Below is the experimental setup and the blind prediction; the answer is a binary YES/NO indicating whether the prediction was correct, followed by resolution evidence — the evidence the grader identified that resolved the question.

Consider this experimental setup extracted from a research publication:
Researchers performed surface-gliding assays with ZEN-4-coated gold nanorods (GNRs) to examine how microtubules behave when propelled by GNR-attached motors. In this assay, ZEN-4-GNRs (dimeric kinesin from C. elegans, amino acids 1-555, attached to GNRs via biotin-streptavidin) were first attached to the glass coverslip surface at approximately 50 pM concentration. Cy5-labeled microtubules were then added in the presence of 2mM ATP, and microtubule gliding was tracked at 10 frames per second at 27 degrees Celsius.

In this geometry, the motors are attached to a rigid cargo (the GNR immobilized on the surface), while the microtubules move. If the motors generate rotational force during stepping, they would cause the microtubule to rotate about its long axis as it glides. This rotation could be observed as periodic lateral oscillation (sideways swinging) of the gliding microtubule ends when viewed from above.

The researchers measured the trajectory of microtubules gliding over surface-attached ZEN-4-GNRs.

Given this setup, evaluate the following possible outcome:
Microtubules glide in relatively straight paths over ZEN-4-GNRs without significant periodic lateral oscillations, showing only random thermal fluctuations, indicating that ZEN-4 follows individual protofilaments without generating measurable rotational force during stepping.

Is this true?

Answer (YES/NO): NO